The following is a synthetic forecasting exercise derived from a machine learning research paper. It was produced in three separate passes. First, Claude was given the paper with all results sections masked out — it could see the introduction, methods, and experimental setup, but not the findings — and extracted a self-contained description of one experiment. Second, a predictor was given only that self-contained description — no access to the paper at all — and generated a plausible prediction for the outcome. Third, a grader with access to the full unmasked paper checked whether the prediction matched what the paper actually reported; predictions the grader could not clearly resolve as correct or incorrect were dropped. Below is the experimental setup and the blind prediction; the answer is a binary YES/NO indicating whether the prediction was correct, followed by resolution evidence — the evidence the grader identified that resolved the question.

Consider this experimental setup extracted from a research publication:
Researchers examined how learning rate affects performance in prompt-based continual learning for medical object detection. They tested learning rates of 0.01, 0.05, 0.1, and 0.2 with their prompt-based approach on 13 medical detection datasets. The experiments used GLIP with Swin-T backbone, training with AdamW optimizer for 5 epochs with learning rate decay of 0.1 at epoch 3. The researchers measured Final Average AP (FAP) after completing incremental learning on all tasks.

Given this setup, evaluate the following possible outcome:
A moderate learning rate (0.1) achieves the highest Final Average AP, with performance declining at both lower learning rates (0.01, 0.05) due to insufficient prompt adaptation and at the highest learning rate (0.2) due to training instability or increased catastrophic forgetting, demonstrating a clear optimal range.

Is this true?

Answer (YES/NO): NO